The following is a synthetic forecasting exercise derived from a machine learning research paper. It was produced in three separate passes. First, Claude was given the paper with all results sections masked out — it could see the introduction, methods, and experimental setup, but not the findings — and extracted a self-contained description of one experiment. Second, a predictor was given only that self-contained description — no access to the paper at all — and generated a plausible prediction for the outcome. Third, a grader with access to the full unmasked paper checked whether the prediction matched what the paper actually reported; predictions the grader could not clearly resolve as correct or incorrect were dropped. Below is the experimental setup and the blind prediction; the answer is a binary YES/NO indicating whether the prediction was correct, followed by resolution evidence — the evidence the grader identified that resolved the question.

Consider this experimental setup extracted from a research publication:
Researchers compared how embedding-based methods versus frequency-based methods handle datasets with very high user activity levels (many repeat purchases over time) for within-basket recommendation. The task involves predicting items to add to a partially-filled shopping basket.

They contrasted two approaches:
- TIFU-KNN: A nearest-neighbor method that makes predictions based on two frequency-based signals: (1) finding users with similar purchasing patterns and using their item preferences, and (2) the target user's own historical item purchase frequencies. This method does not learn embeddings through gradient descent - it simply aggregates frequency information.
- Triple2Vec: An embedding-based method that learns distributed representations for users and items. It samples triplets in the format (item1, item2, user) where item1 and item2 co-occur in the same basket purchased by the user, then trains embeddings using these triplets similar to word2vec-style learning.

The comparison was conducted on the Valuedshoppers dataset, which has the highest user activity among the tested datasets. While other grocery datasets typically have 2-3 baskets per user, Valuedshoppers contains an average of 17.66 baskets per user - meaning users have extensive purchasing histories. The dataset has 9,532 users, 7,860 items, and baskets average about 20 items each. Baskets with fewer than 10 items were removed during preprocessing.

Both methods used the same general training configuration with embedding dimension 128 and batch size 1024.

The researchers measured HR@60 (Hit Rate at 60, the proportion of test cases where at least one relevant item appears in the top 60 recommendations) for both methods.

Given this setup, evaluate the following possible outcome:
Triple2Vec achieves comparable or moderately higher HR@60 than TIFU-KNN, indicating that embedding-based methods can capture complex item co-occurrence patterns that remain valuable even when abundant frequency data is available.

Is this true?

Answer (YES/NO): NO